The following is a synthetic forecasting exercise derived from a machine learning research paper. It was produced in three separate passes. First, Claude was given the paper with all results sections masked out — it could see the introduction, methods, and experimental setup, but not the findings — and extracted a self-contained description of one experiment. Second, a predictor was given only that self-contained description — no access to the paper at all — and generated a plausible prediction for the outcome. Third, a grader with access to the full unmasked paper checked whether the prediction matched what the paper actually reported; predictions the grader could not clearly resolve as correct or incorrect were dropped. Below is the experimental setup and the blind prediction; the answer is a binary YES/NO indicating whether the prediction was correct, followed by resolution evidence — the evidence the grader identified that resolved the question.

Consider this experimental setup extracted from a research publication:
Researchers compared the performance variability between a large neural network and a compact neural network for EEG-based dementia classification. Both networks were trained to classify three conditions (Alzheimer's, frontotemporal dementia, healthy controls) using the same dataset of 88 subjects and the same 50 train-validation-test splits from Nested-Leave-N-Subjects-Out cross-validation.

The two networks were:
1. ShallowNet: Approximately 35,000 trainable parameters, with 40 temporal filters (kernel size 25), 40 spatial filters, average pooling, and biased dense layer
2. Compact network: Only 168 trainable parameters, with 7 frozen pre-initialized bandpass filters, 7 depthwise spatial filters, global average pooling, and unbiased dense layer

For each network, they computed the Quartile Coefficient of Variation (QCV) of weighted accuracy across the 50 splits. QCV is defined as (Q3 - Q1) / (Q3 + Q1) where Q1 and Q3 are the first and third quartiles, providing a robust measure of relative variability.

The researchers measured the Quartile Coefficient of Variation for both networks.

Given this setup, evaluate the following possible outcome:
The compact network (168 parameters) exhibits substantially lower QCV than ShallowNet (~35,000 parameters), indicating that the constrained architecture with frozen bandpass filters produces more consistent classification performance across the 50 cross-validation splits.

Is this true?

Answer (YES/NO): YES